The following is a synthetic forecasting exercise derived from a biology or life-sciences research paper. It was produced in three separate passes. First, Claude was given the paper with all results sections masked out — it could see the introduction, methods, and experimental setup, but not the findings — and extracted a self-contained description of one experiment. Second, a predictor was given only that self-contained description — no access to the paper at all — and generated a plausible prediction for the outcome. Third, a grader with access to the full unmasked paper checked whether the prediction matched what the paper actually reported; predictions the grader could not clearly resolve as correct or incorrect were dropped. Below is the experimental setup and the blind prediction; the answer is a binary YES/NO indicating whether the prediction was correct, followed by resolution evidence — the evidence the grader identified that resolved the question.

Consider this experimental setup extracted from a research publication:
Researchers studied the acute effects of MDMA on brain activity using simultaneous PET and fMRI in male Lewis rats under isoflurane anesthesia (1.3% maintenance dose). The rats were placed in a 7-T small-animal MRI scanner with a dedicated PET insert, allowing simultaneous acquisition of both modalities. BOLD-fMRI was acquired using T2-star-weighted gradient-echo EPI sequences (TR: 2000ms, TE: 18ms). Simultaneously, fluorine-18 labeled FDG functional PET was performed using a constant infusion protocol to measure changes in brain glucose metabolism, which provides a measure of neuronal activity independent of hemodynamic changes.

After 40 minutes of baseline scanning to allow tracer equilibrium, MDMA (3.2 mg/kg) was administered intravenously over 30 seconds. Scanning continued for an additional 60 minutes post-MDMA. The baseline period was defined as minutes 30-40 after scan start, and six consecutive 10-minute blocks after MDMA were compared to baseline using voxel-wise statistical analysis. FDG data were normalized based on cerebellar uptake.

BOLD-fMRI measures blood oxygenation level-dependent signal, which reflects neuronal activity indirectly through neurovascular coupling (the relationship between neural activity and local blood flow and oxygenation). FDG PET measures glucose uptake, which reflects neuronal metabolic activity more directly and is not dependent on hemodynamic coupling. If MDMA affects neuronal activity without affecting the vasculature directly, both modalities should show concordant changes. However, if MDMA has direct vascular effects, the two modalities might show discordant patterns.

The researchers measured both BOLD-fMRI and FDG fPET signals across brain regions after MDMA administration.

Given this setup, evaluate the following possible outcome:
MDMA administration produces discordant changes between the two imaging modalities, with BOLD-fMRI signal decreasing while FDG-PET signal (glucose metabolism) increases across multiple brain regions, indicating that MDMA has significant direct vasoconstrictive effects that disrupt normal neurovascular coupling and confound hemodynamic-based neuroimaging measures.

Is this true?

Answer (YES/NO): YES